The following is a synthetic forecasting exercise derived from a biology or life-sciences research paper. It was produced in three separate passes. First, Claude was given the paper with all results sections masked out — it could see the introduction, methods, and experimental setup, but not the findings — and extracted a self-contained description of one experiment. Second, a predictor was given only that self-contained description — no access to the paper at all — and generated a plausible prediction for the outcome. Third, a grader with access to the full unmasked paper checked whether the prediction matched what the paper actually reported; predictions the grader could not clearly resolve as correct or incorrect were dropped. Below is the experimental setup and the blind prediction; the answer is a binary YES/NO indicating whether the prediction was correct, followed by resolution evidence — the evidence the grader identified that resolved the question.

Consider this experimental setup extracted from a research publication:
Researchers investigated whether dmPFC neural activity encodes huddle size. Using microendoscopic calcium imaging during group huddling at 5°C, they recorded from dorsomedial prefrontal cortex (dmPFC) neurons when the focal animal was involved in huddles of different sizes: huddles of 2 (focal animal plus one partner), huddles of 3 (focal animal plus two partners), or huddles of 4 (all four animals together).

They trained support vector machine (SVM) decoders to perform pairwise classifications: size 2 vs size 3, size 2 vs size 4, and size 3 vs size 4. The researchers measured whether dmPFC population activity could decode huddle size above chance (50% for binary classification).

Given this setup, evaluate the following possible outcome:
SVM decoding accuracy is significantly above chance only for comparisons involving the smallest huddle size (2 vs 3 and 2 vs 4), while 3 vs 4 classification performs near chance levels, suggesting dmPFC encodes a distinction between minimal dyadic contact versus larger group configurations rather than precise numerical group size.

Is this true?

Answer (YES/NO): NO